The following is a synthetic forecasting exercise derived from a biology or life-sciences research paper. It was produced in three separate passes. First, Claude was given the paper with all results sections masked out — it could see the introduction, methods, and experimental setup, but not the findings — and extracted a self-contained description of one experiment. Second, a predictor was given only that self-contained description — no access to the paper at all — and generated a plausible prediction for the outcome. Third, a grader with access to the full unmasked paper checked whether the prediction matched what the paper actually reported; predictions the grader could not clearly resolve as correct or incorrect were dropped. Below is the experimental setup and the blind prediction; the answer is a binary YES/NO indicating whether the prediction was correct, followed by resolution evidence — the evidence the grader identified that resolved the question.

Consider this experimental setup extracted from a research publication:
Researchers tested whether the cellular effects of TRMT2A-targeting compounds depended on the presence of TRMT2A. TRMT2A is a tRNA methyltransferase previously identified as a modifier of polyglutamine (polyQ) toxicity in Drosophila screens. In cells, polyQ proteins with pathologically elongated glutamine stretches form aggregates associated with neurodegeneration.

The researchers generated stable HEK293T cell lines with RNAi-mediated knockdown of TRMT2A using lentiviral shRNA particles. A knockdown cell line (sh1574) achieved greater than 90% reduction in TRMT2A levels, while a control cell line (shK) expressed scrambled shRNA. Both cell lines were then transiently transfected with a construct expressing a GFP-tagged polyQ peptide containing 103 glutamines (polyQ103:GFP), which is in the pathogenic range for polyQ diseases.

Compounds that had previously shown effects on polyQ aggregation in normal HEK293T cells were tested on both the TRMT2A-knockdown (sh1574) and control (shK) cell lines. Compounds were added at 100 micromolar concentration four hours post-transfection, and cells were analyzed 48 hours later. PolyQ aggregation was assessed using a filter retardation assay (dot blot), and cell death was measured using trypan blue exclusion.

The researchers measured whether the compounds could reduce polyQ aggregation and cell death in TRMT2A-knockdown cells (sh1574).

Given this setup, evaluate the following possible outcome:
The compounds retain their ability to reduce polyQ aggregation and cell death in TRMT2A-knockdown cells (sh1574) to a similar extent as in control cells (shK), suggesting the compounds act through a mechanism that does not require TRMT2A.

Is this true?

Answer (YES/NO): NO